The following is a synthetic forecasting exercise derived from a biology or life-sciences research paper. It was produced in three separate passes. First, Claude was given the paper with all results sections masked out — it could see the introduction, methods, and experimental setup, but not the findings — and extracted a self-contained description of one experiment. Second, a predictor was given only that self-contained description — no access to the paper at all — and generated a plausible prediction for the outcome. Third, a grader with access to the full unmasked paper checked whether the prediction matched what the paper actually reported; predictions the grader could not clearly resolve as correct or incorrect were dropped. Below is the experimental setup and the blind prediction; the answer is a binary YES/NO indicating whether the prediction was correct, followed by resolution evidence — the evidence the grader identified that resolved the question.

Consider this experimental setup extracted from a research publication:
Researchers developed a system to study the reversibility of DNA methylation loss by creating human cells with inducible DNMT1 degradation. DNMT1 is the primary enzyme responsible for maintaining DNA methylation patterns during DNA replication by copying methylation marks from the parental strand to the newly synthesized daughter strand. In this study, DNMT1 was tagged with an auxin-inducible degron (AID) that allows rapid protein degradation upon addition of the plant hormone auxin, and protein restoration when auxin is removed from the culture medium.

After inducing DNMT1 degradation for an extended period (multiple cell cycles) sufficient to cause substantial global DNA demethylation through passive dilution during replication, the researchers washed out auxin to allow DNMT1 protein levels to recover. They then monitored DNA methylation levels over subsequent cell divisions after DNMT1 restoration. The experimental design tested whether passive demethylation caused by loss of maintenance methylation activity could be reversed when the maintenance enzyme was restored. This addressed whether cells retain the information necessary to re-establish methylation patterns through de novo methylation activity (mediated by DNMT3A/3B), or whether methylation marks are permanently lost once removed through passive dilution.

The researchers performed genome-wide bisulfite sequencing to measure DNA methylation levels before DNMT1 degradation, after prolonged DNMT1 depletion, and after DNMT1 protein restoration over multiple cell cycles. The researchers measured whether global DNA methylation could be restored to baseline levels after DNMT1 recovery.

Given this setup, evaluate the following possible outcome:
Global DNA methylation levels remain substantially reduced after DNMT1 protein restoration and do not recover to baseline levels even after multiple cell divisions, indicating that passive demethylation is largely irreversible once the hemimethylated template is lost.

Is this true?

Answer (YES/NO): YES